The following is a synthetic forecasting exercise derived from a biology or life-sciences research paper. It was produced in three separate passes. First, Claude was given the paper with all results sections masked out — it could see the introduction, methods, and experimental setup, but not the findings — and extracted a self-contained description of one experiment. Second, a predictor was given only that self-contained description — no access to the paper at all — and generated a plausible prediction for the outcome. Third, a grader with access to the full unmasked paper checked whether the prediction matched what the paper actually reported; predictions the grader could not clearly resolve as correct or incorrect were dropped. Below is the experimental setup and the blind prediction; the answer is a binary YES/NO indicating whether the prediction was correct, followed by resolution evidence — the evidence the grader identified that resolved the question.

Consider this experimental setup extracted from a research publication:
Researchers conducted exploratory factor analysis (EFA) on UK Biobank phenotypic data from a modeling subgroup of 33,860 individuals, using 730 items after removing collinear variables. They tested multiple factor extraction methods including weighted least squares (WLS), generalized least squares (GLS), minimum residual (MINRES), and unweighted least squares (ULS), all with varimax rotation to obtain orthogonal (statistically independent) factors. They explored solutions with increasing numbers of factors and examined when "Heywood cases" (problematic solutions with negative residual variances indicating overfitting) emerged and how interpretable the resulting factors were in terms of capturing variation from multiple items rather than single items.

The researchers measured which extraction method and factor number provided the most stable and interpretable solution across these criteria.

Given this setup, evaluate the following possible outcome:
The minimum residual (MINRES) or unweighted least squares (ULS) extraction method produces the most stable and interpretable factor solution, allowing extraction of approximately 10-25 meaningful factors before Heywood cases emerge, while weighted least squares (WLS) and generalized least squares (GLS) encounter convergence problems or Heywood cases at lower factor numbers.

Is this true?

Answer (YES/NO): NO